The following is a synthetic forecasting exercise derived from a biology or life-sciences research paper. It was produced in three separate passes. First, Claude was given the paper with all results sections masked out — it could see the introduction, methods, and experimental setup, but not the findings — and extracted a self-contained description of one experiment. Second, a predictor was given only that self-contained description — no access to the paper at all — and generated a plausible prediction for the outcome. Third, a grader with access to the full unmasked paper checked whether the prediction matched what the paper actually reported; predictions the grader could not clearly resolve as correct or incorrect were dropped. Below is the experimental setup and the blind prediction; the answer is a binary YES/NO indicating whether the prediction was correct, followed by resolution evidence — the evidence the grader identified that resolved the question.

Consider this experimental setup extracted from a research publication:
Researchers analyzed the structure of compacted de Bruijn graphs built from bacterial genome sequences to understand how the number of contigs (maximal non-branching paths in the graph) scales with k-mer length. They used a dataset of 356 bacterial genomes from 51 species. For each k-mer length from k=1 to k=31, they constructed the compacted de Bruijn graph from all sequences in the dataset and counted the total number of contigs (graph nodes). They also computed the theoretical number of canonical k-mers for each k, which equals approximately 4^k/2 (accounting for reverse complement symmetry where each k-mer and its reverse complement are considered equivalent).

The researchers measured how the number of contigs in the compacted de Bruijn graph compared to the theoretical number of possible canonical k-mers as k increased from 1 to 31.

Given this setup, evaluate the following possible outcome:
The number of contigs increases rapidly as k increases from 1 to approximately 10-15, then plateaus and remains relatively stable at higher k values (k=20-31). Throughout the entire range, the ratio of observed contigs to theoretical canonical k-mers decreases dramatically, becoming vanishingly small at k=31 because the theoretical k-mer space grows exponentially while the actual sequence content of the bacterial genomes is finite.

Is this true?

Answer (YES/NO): YES